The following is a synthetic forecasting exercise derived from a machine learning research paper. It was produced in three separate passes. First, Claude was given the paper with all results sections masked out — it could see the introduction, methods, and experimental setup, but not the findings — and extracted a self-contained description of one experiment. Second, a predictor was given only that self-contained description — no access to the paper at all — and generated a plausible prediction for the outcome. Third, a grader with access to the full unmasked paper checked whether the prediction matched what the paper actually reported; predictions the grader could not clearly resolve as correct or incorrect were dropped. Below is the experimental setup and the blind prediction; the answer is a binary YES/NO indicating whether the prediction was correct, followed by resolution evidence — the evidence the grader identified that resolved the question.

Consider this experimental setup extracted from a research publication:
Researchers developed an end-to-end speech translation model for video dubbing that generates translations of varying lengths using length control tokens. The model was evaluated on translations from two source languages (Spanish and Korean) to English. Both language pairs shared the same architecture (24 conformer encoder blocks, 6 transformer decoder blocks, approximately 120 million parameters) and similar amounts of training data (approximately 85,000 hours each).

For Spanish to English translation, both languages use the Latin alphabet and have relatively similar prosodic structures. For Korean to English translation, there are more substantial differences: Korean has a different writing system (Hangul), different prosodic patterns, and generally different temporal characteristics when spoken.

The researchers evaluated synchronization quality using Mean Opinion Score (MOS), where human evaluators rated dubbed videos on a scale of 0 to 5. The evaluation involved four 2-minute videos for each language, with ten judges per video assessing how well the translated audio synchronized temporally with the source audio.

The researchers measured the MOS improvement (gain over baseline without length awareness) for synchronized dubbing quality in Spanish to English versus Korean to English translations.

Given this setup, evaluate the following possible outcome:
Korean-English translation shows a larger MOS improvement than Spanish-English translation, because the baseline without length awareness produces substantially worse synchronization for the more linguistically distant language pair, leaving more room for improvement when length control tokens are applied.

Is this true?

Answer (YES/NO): YES